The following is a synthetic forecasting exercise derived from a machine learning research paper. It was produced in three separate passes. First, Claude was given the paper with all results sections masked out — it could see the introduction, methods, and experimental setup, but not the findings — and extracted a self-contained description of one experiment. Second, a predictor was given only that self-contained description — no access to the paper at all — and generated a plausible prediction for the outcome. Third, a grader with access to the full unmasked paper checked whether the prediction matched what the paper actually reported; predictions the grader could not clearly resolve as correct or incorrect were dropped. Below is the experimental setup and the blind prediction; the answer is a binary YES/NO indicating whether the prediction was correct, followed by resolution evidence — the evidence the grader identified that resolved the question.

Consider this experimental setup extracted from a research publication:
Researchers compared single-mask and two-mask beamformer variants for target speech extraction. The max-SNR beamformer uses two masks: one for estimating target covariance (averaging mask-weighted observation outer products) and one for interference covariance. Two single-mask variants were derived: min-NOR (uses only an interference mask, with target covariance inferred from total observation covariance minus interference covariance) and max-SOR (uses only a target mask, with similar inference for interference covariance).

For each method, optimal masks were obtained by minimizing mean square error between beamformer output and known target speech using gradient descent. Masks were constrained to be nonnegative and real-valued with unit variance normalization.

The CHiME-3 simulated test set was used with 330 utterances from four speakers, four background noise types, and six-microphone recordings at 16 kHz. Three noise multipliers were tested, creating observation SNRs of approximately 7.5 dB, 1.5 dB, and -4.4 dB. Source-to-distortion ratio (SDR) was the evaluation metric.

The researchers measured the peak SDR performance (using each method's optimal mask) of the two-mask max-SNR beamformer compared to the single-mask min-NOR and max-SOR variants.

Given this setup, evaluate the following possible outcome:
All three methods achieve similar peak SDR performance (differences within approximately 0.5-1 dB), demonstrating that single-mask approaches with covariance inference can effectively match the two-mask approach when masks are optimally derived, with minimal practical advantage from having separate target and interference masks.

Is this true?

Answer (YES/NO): YES